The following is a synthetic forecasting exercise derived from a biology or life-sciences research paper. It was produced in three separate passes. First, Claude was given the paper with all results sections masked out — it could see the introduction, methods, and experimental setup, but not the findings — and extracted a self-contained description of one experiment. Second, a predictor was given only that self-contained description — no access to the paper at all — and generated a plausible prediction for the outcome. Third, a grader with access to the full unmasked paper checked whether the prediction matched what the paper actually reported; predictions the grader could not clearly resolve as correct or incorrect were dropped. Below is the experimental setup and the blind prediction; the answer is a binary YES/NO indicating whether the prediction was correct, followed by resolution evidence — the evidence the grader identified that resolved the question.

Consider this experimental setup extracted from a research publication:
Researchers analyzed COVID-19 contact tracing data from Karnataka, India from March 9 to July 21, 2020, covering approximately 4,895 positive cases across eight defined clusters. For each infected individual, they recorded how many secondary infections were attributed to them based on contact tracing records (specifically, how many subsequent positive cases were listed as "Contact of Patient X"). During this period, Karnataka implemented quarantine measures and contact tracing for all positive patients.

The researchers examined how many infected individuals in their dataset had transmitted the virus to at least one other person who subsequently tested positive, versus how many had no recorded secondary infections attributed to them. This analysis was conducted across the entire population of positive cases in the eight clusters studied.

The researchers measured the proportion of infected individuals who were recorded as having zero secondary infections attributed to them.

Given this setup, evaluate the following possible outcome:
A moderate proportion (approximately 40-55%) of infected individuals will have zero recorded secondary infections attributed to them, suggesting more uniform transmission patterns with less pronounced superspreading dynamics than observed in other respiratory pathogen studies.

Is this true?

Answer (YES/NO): NO